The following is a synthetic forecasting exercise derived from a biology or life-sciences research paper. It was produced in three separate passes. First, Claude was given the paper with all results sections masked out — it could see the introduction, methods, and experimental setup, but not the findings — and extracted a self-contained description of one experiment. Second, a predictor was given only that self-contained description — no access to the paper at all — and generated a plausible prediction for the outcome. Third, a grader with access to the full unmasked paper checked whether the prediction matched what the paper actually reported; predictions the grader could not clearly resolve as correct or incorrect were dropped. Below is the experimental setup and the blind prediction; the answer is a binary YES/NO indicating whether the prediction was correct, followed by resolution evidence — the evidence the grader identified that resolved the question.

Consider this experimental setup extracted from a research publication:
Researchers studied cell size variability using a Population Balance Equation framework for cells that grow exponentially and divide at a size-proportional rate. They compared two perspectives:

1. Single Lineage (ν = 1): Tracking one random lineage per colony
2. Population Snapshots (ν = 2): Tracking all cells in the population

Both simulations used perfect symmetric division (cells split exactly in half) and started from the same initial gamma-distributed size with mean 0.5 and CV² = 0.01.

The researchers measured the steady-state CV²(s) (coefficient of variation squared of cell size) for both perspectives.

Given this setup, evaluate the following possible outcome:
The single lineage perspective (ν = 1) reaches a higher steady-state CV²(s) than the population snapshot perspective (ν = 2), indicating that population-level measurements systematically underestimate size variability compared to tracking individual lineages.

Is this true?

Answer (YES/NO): NO